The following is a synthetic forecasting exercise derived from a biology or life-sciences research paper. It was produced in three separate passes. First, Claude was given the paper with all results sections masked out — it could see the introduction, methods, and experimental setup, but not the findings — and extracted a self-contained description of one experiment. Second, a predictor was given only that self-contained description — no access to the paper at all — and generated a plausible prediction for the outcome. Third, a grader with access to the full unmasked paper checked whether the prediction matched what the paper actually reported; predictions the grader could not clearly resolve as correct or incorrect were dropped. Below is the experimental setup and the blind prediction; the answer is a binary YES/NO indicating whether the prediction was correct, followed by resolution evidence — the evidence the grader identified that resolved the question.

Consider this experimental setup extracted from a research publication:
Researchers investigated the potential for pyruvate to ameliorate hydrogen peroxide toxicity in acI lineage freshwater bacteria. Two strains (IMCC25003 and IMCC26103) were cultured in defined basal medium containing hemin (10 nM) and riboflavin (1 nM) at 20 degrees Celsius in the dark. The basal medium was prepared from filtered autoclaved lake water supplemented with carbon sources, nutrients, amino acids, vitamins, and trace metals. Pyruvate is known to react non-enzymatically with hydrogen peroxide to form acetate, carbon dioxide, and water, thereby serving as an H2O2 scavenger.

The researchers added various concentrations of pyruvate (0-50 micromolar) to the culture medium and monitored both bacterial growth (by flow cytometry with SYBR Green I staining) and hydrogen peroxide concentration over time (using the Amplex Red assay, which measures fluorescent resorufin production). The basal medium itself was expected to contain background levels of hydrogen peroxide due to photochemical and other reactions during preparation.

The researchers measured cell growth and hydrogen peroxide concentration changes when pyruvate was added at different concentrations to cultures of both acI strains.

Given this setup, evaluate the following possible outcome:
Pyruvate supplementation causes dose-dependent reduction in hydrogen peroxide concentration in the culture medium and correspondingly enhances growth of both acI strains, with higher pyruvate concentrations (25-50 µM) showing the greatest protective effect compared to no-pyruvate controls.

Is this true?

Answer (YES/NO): NO